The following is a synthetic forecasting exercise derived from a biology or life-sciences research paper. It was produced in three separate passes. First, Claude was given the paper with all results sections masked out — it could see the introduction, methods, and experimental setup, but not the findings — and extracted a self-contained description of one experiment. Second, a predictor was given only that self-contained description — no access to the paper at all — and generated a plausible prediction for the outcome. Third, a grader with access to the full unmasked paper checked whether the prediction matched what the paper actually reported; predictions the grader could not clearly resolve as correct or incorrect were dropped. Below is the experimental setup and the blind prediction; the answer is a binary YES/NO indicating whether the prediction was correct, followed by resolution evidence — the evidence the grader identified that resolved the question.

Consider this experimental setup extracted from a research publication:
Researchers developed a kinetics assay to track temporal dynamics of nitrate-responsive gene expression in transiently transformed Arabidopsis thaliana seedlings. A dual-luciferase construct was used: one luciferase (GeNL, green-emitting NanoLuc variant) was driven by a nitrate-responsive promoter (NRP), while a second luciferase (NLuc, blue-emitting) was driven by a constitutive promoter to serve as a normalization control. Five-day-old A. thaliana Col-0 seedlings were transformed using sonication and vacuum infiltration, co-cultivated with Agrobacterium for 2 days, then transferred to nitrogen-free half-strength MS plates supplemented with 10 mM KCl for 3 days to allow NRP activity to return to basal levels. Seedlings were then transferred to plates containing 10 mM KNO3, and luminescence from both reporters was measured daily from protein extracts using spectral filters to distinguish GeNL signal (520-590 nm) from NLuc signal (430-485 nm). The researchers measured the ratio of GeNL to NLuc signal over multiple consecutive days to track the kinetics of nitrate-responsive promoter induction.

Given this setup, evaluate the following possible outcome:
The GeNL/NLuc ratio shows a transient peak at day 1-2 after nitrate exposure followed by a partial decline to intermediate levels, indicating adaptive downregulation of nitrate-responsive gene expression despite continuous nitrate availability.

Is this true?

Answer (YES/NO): NO